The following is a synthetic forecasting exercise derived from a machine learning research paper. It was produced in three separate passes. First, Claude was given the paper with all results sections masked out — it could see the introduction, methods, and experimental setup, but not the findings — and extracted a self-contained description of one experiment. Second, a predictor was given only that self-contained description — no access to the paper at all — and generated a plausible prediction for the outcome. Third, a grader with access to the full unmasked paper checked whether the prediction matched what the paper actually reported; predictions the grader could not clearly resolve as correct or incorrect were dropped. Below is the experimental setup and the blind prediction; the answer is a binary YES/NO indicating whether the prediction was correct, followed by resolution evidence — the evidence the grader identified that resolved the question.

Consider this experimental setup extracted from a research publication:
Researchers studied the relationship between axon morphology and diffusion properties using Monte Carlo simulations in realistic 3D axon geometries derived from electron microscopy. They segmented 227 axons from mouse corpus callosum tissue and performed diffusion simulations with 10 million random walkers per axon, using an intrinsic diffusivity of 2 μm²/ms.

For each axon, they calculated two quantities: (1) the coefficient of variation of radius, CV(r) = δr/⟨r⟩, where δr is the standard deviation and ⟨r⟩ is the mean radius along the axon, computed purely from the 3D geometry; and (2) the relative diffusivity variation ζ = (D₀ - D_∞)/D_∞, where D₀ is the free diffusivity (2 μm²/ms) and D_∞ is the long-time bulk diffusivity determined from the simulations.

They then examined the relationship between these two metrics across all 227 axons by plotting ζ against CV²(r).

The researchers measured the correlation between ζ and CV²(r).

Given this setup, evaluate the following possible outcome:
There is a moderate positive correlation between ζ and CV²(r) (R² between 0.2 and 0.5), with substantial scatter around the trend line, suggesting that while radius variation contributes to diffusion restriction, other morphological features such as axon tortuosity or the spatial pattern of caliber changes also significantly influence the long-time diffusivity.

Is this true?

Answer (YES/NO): NO